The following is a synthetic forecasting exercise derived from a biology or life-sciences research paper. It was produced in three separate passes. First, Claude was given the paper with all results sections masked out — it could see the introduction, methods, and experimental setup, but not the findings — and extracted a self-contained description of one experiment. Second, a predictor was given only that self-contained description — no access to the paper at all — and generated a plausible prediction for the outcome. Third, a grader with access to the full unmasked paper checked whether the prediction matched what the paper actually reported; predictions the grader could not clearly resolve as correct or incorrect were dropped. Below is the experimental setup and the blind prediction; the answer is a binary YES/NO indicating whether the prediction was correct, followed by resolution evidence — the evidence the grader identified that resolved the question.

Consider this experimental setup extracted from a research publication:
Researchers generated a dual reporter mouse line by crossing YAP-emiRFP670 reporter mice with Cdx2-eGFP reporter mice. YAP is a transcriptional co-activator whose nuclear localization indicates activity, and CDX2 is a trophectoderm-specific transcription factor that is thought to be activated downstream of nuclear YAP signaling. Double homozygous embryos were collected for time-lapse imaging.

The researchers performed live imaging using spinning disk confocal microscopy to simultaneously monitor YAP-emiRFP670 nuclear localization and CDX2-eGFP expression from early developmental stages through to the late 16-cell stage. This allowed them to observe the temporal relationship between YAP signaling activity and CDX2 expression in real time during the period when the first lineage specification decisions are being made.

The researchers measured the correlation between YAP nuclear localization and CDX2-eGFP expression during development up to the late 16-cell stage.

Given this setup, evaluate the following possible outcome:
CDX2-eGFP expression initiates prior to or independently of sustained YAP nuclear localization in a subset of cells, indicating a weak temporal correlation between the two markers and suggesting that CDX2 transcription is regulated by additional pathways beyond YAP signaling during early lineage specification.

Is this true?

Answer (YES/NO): YES